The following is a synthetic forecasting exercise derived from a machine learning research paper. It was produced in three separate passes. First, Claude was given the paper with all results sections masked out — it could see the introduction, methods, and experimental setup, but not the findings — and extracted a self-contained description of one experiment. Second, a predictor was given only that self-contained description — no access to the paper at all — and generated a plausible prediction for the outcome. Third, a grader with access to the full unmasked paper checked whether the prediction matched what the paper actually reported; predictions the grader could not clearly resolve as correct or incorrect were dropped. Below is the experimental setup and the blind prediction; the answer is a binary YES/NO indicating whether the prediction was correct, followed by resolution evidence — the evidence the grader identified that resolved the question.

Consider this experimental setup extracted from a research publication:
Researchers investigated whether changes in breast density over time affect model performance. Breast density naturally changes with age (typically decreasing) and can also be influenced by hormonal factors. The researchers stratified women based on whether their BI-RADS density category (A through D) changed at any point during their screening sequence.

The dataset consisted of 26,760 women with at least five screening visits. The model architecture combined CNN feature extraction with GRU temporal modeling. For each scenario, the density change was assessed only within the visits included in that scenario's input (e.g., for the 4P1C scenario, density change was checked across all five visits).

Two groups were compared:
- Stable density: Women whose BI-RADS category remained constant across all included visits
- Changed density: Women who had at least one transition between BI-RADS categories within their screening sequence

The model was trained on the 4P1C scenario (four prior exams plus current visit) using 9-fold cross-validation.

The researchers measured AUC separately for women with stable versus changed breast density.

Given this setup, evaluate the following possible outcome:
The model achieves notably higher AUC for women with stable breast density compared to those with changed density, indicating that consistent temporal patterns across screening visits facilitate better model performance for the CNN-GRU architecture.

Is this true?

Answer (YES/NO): NO